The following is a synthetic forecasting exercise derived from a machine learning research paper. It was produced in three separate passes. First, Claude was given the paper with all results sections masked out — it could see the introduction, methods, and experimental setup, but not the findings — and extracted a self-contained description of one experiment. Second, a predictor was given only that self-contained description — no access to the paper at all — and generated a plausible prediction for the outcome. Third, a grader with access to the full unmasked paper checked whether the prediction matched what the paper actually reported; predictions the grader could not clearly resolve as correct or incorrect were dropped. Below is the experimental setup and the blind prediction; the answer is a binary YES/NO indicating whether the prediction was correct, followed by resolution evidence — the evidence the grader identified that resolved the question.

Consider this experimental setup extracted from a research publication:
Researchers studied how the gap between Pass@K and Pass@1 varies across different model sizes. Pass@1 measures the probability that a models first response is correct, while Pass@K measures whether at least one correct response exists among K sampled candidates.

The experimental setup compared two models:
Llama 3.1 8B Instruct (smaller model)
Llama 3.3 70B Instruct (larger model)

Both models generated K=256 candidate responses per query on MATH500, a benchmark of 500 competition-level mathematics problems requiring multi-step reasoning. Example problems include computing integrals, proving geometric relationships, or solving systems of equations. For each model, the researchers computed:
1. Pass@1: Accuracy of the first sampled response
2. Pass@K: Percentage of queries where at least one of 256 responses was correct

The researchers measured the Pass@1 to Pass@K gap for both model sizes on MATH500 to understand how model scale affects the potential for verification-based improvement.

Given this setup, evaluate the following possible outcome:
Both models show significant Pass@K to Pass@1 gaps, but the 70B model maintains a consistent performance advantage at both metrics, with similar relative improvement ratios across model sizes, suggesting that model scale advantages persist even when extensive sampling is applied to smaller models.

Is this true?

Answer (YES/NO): NO